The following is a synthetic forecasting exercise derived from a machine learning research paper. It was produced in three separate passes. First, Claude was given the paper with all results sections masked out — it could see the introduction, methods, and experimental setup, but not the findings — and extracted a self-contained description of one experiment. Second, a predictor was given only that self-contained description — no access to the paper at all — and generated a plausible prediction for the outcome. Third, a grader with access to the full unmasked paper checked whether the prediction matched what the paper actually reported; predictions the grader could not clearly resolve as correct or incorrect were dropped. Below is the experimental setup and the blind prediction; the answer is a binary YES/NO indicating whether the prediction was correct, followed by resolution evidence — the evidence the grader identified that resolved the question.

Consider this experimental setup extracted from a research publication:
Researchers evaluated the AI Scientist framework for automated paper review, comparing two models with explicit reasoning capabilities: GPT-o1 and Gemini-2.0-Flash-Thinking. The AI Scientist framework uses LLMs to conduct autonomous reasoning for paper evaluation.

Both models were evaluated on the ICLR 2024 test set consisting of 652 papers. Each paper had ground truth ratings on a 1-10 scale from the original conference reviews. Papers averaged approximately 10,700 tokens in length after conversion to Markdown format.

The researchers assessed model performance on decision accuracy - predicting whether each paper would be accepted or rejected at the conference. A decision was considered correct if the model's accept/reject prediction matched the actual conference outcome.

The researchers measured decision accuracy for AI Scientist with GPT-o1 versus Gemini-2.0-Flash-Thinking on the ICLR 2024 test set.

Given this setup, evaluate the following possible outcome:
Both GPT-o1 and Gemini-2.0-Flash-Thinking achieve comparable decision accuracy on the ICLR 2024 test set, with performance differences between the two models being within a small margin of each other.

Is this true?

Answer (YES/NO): NO